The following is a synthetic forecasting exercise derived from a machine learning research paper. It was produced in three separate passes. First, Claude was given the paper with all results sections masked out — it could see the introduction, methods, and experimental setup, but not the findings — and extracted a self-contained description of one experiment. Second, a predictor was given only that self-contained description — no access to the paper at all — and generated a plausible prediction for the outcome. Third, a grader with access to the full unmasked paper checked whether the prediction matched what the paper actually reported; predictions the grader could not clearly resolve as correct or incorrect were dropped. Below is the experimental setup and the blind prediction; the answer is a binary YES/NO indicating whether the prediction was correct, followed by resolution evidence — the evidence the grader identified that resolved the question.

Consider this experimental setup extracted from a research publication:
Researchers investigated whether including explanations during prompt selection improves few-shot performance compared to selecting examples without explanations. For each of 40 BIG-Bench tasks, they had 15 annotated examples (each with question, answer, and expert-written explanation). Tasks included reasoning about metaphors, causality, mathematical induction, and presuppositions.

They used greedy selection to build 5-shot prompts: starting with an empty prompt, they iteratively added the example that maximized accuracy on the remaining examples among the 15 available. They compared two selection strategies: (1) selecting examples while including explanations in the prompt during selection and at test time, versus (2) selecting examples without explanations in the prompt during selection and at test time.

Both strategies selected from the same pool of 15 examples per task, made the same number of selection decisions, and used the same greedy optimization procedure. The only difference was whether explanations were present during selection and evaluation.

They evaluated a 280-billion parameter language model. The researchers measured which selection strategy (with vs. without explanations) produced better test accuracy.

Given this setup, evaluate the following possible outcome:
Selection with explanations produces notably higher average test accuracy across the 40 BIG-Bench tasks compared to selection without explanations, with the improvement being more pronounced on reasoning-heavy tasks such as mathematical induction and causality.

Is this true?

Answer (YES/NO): NO